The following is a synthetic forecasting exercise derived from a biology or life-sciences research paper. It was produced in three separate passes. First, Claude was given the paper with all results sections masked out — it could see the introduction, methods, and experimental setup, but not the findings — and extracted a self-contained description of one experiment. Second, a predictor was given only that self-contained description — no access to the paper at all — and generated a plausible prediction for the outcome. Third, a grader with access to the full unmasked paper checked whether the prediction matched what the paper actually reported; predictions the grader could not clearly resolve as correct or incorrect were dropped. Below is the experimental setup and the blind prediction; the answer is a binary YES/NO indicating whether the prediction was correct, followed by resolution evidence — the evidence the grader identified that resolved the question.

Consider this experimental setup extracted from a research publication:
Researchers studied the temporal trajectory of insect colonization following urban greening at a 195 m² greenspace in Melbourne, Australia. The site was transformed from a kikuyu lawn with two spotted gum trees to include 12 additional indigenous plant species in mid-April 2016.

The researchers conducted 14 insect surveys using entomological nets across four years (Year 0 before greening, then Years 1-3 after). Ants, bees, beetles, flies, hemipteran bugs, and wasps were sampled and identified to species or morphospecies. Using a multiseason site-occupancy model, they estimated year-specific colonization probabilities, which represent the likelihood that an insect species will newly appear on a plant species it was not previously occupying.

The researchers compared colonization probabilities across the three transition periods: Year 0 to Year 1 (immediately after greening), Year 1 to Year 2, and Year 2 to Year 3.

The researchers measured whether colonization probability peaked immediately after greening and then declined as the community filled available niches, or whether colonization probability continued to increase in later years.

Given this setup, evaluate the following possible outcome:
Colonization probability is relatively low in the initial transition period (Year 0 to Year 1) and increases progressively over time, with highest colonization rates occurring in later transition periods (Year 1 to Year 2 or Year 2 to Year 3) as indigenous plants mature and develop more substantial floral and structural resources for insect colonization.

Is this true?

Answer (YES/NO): NO